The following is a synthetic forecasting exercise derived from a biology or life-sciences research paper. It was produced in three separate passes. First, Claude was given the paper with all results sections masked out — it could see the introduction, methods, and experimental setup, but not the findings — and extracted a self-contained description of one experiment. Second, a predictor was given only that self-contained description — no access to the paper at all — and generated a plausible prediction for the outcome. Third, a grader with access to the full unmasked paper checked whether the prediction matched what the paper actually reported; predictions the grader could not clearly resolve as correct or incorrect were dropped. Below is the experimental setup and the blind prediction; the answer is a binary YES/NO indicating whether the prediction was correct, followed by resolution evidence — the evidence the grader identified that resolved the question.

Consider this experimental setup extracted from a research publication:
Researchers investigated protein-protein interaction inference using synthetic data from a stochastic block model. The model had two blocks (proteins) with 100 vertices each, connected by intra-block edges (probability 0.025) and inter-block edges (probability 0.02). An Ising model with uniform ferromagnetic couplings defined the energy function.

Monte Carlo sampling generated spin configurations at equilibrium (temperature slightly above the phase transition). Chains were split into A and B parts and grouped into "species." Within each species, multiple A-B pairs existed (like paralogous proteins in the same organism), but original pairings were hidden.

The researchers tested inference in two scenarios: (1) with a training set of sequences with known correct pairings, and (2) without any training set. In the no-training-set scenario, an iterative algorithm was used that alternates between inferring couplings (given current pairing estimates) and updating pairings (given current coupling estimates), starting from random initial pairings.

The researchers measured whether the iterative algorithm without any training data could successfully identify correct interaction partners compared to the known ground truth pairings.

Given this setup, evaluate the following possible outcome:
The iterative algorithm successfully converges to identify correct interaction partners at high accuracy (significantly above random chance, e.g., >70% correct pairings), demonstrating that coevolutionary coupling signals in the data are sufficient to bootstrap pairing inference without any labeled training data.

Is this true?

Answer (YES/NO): YES